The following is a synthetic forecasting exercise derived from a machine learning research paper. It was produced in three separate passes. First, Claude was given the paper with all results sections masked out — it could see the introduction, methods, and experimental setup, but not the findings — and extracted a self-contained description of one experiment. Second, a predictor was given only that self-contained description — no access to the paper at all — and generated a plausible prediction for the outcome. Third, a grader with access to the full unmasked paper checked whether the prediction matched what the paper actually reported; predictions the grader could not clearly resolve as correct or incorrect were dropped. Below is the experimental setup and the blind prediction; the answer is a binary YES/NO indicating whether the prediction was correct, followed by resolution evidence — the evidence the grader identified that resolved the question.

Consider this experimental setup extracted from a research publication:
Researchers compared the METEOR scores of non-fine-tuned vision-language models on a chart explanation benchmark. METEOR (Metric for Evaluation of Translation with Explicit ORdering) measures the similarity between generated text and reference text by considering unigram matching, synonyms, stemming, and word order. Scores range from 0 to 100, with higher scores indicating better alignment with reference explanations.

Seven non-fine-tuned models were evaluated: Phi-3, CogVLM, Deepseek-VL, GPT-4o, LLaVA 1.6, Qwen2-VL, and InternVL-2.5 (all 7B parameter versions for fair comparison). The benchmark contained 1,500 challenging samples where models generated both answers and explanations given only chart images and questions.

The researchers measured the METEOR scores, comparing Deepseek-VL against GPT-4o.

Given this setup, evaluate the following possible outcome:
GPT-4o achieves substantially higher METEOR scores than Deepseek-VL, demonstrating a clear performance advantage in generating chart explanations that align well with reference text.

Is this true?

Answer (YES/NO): NO